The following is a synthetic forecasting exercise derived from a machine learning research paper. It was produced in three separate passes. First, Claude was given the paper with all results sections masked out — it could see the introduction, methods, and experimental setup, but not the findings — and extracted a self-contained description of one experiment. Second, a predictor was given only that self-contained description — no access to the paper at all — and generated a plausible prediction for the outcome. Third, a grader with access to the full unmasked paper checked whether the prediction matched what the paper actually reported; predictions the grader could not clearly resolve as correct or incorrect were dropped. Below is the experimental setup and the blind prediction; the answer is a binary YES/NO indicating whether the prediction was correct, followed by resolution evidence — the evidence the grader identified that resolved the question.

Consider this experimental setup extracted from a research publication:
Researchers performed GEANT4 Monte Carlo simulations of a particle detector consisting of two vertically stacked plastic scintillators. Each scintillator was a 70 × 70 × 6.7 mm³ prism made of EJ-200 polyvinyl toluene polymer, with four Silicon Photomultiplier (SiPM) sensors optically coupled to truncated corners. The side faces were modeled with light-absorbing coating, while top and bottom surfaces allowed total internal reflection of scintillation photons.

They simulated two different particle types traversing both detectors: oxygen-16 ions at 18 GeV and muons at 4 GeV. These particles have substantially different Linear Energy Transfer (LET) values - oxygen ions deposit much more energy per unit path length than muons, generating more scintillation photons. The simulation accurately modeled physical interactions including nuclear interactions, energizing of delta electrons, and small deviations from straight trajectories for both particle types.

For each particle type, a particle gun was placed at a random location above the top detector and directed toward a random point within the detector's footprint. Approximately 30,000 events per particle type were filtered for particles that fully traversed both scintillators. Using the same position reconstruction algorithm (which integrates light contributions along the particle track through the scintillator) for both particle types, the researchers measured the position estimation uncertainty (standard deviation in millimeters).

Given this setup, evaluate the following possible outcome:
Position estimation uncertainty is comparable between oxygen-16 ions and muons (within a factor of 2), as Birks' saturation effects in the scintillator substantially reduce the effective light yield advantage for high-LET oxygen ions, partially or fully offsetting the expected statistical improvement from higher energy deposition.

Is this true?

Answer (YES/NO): NO